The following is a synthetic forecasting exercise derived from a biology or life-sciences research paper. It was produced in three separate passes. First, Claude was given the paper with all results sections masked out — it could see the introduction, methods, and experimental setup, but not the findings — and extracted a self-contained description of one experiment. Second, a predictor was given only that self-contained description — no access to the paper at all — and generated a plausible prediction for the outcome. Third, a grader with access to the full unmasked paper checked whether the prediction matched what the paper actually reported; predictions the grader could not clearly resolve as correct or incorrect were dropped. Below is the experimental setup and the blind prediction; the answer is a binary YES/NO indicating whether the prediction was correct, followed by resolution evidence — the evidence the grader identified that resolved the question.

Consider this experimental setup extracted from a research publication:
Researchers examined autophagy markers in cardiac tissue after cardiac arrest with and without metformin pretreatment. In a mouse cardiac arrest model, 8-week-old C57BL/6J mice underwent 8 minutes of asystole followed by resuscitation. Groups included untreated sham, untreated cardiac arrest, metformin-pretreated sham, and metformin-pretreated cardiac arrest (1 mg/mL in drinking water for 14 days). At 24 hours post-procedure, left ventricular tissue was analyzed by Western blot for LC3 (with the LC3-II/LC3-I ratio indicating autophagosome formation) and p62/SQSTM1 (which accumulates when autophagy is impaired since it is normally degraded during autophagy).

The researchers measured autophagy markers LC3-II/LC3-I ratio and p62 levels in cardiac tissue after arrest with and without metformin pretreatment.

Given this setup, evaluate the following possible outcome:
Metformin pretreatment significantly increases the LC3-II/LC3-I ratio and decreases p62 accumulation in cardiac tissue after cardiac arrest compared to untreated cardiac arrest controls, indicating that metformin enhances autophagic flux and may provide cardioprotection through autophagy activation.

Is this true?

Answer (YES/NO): NO